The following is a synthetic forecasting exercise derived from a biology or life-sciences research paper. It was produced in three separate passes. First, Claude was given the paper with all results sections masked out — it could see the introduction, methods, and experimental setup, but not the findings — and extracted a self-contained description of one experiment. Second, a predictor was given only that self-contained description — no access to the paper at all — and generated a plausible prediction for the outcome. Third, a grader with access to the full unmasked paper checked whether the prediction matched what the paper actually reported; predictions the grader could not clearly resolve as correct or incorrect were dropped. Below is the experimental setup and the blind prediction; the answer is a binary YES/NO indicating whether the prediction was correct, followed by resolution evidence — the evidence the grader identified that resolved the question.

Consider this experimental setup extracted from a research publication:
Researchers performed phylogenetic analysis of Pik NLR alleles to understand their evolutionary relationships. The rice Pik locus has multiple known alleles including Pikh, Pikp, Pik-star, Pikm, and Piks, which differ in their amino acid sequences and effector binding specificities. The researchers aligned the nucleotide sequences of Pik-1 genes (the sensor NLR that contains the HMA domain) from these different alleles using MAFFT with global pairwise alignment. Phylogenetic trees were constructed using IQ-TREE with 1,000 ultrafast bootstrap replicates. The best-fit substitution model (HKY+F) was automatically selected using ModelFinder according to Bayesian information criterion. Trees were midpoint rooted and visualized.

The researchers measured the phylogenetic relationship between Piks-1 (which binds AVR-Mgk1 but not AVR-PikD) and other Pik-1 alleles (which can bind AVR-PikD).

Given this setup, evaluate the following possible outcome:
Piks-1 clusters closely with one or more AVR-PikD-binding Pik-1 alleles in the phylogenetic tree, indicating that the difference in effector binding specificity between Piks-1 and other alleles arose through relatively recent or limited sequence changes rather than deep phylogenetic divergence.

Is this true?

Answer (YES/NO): YES